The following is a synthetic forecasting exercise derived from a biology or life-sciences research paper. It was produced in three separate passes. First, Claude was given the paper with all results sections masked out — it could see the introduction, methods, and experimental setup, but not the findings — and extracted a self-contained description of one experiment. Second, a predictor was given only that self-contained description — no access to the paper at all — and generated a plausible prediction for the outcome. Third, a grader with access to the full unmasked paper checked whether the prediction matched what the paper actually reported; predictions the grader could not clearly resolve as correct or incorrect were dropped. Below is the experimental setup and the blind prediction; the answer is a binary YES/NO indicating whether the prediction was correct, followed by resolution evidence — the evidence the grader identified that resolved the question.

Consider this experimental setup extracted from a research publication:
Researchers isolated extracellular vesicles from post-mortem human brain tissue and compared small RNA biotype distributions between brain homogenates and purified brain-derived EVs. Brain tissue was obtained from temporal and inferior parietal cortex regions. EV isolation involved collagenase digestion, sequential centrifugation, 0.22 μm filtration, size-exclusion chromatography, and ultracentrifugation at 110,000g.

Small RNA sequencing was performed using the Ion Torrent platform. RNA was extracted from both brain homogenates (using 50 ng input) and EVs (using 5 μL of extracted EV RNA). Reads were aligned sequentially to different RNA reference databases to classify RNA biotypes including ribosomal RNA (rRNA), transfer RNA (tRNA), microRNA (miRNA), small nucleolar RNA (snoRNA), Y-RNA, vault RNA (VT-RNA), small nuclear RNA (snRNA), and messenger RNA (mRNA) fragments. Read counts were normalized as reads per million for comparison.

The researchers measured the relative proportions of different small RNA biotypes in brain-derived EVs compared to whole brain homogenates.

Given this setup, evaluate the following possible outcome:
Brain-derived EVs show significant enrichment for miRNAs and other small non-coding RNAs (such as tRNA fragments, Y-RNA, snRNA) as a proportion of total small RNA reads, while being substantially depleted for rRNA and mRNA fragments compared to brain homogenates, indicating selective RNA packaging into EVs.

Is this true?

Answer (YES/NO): NO